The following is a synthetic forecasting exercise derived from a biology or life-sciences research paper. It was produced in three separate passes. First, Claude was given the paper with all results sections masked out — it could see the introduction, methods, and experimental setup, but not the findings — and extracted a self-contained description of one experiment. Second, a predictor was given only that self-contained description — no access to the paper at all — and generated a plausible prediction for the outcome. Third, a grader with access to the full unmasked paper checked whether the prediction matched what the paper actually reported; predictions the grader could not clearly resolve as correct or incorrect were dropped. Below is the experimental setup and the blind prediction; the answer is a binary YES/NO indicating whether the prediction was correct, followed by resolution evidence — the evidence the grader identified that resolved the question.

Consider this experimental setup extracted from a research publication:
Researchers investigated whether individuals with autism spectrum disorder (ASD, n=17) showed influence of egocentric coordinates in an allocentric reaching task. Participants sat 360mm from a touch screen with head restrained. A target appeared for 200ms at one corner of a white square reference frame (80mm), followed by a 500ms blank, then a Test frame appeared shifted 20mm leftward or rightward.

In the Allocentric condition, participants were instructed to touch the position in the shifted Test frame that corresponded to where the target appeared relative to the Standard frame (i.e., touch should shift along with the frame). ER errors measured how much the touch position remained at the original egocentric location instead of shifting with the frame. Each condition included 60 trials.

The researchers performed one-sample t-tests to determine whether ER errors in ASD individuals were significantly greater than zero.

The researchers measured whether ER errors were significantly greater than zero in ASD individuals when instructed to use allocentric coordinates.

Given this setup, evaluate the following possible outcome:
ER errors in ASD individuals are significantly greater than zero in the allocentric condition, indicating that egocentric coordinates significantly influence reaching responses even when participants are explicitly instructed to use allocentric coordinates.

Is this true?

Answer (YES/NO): YES